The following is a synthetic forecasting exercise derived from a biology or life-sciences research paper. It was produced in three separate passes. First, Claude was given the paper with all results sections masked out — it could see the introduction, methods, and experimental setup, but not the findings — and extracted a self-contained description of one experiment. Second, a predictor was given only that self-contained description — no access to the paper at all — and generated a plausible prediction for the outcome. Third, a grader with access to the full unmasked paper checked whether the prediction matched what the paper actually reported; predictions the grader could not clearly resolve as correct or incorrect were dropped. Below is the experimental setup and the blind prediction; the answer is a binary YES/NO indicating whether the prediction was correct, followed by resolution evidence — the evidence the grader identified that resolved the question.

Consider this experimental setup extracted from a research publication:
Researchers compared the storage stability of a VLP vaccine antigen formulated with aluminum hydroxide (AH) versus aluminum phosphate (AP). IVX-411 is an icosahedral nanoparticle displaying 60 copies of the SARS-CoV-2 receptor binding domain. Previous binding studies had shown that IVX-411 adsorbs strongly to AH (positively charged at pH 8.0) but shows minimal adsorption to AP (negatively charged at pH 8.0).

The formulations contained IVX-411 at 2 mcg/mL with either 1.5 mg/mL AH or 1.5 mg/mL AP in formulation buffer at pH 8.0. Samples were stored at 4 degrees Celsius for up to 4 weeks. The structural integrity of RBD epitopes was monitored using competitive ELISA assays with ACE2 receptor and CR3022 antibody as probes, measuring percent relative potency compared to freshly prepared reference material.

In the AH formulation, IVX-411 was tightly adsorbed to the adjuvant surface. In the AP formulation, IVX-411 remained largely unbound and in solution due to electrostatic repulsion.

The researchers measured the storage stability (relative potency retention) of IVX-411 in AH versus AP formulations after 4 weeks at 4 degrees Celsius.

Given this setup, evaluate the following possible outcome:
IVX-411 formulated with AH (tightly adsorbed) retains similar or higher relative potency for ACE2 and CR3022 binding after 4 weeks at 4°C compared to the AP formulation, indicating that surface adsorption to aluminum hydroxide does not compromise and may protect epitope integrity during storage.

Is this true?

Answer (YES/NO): YES